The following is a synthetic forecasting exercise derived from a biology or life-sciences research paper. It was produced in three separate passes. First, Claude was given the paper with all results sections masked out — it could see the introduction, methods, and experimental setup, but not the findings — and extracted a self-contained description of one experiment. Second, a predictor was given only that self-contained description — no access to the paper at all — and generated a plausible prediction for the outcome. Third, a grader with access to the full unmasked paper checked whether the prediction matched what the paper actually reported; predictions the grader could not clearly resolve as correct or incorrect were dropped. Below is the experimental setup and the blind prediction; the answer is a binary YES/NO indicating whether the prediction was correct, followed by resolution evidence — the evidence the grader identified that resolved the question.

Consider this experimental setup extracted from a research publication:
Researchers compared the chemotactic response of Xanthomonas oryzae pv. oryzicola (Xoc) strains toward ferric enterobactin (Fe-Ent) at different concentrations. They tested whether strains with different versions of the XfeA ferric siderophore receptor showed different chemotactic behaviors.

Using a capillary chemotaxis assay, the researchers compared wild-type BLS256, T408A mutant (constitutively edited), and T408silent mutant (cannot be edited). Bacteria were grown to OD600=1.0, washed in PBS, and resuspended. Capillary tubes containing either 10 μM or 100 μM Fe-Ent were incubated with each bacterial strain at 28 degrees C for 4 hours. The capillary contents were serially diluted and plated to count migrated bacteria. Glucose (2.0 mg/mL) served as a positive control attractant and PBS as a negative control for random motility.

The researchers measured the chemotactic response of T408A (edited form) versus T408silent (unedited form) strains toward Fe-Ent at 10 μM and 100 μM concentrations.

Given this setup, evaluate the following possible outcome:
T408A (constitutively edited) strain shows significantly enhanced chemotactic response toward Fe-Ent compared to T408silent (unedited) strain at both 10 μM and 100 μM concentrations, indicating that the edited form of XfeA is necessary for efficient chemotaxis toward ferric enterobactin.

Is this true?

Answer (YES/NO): YES